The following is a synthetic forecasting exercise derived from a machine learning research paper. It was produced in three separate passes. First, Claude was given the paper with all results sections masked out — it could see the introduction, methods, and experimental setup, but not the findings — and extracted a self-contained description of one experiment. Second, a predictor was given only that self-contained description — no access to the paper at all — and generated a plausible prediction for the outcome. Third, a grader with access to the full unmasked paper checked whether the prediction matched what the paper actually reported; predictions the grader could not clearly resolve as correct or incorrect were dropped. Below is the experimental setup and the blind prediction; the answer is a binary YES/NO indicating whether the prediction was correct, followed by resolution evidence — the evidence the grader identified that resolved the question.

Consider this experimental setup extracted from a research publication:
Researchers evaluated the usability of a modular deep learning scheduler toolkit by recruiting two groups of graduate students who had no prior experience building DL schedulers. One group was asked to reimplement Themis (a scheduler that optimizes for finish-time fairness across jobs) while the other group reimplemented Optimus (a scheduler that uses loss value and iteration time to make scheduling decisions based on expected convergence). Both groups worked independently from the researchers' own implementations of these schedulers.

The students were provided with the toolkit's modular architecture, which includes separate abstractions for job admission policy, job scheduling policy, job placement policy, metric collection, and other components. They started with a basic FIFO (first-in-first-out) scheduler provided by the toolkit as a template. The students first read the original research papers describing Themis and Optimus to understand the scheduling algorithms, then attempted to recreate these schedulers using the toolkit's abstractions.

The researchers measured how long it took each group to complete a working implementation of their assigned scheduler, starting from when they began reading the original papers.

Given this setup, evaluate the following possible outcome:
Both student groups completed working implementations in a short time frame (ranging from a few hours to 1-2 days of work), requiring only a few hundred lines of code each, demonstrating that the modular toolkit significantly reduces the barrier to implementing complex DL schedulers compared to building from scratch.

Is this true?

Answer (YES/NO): NO